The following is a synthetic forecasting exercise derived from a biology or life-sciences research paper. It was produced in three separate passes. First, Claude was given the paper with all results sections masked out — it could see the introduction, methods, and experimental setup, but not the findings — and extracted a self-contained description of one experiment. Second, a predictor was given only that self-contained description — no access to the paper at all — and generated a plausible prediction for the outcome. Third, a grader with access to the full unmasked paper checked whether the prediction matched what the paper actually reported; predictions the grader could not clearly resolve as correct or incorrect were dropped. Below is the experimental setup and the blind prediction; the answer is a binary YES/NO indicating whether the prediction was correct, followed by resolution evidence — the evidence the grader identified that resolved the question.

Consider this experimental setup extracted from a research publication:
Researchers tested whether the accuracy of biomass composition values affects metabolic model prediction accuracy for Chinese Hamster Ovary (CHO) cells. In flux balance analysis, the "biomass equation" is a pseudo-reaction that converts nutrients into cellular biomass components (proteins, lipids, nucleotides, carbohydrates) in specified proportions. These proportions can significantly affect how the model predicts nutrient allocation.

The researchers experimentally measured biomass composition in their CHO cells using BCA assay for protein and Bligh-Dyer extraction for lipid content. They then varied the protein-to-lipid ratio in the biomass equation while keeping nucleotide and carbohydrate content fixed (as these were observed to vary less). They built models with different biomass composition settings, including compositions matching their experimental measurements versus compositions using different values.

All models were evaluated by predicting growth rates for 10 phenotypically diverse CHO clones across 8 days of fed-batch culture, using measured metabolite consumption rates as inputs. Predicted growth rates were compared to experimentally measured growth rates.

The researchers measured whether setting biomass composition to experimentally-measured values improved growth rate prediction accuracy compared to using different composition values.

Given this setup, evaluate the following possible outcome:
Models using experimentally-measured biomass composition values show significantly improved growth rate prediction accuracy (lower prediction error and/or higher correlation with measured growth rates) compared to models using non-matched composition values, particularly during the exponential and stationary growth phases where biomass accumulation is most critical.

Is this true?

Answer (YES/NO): YES